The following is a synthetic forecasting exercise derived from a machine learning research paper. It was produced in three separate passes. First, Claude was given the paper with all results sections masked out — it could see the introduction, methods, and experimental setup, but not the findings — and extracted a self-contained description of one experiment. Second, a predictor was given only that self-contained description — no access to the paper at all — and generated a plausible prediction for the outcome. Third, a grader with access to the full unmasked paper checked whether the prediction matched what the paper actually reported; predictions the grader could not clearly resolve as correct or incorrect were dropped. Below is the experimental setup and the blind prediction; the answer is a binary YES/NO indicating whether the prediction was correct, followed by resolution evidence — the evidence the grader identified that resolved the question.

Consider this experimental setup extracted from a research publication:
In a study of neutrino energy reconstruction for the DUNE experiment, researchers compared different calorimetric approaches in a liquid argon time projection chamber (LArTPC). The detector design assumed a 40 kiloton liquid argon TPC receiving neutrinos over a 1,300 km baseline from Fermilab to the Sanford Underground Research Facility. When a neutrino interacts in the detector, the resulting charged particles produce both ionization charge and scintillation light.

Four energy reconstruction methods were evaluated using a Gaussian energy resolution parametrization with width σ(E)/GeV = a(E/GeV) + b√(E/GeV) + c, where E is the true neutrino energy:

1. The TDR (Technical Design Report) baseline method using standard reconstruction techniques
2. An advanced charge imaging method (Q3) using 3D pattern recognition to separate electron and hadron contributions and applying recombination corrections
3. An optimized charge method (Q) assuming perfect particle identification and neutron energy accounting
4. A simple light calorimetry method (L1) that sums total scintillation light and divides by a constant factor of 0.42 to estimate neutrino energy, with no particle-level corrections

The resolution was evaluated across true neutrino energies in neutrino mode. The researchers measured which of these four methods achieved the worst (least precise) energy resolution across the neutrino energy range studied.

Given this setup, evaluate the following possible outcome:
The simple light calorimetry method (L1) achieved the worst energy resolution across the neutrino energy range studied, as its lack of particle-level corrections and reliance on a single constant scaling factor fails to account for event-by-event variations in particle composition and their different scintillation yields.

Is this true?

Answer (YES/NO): NO